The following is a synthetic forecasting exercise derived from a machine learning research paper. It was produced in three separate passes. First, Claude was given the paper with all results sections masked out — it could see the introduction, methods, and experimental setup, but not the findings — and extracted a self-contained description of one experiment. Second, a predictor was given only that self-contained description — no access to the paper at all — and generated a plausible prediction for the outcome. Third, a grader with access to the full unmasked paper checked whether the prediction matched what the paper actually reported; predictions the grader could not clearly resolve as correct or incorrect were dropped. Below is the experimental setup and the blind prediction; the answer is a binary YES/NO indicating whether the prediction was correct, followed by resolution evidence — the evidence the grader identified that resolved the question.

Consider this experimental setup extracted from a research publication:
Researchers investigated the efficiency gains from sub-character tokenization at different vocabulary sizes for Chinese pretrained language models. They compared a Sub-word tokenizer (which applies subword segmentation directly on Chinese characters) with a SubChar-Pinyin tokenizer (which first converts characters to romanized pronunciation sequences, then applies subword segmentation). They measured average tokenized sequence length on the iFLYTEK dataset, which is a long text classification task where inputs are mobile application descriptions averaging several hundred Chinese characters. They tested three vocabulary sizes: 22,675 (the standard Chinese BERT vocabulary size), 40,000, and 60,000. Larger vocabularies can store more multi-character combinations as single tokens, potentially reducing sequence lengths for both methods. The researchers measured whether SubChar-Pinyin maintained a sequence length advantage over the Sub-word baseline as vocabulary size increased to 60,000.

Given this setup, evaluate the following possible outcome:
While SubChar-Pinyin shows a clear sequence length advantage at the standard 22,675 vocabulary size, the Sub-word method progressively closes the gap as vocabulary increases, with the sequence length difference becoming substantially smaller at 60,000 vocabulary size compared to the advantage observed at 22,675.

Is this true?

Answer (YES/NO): NO